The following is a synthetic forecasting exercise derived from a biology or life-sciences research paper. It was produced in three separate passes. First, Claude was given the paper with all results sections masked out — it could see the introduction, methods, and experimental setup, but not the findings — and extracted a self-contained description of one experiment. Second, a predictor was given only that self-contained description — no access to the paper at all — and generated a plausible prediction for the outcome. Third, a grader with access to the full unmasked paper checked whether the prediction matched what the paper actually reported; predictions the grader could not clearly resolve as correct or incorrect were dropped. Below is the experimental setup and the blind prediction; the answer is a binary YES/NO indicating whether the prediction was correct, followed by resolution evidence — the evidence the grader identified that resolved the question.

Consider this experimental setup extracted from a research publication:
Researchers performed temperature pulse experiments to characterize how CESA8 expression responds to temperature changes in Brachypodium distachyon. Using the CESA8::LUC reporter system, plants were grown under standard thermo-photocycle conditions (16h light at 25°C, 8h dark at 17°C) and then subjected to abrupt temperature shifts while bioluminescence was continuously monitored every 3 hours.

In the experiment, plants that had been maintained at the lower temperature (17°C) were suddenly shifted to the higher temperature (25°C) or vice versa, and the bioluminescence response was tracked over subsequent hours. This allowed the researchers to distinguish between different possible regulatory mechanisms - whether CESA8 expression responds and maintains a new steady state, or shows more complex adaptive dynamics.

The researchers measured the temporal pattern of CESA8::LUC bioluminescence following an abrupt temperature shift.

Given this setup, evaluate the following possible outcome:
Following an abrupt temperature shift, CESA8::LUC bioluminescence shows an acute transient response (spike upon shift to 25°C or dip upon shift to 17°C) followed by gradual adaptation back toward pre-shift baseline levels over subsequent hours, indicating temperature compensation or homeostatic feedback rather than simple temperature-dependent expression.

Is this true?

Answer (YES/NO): NO